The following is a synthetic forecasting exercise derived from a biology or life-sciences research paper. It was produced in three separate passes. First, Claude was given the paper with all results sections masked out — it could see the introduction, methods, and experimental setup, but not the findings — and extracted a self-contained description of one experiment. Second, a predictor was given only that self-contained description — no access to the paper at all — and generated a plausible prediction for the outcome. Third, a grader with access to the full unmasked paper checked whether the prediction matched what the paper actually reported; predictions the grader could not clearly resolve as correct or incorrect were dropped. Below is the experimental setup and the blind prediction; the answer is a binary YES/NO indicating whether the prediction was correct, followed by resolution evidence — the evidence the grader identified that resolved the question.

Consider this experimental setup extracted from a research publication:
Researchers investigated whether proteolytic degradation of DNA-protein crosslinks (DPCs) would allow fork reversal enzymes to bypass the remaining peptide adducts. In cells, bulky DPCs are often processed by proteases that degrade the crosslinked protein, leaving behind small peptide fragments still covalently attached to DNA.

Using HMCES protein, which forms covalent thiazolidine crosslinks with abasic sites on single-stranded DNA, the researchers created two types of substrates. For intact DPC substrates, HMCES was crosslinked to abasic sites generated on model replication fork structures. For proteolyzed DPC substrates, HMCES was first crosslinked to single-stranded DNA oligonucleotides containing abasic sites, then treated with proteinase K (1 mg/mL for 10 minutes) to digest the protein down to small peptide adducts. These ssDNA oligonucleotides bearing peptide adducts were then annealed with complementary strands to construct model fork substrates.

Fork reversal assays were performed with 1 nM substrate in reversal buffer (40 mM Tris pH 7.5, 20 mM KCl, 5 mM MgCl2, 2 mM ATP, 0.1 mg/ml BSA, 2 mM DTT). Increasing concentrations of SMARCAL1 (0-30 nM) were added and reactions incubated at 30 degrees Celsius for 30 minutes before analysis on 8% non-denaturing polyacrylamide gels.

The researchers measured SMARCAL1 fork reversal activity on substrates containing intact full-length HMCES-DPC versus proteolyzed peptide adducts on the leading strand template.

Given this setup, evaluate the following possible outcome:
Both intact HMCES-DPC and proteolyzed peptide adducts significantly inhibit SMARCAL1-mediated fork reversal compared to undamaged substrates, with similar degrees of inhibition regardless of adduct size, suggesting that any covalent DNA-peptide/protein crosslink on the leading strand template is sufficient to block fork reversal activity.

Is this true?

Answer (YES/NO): NO